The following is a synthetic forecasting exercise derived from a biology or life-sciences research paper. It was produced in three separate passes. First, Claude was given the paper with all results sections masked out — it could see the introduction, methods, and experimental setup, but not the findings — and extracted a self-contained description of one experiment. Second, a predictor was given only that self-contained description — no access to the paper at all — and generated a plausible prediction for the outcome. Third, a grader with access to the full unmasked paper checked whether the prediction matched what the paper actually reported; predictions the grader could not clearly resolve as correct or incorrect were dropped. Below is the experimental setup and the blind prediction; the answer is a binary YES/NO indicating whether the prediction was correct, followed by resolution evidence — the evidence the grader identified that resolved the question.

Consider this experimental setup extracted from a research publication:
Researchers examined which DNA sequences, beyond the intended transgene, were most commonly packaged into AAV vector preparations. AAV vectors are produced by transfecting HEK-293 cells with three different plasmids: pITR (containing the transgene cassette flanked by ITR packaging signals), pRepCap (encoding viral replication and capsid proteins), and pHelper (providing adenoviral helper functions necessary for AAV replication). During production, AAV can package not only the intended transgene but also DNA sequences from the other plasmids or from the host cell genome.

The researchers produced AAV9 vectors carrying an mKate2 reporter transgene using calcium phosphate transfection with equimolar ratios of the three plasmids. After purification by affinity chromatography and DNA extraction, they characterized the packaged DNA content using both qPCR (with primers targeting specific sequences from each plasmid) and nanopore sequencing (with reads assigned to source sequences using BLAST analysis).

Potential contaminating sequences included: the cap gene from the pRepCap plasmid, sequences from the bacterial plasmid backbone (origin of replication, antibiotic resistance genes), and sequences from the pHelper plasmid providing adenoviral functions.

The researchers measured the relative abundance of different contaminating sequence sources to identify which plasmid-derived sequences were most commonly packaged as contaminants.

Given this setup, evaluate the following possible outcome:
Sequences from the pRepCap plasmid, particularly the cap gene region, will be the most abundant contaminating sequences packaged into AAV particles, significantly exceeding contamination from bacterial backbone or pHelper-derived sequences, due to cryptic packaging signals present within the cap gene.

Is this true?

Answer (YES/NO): NO